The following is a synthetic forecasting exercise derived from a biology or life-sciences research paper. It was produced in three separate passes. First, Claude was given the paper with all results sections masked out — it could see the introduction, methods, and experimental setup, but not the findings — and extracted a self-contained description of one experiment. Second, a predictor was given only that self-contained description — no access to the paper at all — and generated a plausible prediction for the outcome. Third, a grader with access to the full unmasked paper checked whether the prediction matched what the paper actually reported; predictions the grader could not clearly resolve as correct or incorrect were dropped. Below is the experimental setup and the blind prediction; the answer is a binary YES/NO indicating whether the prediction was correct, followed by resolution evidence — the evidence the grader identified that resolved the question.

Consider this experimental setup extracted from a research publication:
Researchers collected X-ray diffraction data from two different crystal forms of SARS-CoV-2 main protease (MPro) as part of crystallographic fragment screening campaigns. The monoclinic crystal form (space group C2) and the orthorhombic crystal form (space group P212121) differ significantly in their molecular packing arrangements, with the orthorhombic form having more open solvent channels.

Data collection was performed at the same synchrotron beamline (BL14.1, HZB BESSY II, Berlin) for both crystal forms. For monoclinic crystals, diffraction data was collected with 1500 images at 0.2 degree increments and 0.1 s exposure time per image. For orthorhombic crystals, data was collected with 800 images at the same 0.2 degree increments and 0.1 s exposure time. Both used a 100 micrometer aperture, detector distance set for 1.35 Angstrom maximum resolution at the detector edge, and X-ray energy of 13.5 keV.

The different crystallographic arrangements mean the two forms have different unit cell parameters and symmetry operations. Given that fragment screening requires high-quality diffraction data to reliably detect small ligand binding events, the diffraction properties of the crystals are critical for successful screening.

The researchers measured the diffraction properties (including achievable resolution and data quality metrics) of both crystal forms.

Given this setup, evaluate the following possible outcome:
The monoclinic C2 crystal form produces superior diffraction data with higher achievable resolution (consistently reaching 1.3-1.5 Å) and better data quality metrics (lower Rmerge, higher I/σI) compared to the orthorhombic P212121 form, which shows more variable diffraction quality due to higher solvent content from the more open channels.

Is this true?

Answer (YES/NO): NO